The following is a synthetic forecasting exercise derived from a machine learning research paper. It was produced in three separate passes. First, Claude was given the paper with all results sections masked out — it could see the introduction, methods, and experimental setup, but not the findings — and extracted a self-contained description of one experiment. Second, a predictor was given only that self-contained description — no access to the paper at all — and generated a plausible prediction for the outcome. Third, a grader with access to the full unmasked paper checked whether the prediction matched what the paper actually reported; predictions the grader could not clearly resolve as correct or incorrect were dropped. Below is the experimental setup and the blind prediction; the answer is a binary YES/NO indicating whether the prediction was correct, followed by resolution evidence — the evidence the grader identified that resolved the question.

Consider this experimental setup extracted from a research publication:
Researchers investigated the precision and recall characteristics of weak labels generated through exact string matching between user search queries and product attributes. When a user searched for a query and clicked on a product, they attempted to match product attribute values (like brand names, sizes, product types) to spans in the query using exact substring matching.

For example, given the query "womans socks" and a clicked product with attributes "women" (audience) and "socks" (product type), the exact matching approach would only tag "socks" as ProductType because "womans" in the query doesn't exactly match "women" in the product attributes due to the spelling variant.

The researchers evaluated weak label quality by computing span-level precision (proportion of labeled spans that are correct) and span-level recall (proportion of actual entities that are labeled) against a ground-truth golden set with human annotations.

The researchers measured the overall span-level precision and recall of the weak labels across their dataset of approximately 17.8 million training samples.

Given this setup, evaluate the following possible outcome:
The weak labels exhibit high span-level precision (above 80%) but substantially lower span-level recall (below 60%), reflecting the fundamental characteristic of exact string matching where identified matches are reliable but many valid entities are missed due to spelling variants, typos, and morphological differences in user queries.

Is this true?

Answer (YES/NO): NO